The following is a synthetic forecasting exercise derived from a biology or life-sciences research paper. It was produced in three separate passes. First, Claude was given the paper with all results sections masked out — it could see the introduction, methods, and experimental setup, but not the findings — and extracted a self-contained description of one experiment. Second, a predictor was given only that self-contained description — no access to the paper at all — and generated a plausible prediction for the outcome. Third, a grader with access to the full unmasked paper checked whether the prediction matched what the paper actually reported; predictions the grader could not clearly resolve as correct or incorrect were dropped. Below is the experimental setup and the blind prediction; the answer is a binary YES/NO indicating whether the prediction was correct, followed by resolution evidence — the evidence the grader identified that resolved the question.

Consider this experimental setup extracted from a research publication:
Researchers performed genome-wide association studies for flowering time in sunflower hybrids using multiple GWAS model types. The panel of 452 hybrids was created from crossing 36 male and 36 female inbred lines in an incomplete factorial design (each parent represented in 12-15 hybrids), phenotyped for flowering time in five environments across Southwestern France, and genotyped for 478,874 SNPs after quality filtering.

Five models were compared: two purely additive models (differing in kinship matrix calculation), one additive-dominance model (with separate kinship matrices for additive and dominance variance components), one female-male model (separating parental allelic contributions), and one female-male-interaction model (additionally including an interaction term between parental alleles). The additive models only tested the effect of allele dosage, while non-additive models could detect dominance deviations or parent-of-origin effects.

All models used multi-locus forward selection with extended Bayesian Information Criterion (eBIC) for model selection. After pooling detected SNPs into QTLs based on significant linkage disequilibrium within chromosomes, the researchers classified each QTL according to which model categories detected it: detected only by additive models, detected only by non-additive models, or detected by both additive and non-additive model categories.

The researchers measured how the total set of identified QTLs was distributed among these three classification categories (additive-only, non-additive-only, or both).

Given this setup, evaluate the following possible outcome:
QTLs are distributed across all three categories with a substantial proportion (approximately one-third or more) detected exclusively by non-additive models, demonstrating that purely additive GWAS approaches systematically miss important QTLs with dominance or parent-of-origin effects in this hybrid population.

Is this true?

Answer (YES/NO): NO